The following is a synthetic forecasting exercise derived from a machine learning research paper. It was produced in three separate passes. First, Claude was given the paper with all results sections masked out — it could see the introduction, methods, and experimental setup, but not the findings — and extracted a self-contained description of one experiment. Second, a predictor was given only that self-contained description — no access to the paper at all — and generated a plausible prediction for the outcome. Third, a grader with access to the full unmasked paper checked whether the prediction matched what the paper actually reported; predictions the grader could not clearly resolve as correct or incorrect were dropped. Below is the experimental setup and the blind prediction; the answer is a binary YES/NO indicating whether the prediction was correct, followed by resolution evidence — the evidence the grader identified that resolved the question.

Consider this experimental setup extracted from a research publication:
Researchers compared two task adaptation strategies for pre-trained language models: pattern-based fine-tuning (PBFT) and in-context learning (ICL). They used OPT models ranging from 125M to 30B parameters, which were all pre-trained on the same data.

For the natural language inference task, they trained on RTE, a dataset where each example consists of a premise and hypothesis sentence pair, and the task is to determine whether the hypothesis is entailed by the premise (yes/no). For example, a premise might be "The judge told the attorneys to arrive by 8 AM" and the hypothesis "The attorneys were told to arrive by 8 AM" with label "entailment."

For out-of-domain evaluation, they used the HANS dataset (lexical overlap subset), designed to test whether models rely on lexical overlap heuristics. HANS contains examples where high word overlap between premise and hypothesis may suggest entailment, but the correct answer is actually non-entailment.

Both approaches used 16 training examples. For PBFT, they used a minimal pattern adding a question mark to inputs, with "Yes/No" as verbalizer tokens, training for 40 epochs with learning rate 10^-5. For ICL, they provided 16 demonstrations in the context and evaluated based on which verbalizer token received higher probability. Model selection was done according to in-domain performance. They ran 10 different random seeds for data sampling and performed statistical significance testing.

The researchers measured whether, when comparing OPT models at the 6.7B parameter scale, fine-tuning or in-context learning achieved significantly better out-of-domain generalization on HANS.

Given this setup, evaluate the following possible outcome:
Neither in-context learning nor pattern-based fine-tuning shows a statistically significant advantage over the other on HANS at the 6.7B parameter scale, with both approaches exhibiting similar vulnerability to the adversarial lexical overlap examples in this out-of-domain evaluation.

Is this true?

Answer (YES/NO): NO